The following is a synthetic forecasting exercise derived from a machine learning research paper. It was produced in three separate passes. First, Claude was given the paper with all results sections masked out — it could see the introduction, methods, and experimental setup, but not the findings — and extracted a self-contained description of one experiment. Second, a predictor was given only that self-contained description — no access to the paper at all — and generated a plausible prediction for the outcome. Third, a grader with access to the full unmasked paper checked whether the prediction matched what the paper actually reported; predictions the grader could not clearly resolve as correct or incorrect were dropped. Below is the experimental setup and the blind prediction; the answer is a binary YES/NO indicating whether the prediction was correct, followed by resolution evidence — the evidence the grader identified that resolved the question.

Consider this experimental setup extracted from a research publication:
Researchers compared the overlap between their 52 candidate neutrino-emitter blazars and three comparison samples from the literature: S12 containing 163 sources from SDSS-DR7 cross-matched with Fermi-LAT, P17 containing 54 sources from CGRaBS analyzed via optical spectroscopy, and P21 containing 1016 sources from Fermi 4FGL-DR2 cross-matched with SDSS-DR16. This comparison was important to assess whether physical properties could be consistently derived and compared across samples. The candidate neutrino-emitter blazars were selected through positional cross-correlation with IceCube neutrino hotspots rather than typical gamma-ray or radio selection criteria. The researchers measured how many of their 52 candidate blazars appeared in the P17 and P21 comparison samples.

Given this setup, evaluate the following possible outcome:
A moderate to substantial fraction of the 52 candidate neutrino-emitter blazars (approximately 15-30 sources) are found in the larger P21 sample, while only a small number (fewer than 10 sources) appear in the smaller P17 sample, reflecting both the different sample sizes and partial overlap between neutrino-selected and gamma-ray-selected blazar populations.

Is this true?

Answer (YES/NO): NO